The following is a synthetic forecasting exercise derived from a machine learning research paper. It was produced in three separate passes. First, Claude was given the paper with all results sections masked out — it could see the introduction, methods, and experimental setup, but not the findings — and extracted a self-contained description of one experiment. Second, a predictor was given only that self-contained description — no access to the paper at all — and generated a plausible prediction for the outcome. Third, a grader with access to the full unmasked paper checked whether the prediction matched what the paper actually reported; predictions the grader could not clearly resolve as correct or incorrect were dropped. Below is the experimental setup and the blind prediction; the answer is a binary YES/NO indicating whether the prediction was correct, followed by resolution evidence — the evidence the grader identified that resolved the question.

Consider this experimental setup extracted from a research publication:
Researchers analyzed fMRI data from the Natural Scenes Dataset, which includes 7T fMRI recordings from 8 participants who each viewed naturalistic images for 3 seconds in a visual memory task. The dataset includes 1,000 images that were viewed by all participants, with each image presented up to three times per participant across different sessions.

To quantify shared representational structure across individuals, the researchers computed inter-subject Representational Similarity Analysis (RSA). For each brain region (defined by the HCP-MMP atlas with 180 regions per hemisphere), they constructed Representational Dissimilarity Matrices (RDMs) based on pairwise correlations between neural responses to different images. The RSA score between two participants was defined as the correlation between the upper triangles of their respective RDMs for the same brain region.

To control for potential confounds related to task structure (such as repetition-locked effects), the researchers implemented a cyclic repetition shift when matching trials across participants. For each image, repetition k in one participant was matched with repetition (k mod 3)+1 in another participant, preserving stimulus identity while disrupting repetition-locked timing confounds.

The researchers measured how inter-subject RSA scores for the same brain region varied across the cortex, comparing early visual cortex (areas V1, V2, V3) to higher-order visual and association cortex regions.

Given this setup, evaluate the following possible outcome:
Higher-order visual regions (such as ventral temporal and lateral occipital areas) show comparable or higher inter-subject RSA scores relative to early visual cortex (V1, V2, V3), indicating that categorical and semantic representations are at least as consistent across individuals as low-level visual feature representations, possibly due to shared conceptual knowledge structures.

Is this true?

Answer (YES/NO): NO